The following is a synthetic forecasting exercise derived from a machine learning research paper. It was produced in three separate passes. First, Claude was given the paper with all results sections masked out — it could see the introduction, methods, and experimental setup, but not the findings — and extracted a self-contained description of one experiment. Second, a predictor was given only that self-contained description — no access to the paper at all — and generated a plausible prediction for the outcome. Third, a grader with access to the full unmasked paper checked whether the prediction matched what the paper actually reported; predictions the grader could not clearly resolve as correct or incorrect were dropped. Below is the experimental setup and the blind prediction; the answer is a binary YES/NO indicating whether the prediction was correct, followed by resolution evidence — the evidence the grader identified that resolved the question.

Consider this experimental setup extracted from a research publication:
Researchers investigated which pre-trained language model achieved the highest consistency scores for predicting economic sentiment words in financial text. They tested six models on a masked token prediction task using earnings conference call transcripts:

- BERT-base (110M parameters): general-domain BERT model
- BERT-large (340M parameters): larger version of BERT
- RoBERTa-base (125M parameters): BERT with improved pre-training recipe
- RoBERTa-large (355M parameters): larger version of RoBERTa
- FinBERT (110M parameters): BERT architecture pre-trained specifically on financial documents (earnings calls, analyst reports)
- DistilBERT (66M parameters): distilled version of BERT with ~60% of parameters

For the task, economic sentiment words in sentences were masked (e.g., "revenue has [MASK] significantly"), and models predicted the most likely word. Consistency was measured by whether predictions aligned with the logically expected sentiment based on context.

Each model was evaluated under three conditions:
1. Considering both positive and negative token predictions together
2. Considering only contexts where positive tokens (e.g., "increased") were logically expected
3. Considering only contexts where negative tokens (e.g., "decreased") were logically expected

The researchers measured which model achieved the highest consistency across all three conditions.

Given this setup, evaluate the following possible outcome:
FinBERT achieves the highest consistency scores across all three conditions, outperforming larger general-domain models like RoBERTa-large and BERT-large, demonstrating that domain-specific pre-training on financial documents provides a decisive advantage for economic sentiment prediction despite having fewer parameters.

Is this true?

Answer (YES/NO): NO